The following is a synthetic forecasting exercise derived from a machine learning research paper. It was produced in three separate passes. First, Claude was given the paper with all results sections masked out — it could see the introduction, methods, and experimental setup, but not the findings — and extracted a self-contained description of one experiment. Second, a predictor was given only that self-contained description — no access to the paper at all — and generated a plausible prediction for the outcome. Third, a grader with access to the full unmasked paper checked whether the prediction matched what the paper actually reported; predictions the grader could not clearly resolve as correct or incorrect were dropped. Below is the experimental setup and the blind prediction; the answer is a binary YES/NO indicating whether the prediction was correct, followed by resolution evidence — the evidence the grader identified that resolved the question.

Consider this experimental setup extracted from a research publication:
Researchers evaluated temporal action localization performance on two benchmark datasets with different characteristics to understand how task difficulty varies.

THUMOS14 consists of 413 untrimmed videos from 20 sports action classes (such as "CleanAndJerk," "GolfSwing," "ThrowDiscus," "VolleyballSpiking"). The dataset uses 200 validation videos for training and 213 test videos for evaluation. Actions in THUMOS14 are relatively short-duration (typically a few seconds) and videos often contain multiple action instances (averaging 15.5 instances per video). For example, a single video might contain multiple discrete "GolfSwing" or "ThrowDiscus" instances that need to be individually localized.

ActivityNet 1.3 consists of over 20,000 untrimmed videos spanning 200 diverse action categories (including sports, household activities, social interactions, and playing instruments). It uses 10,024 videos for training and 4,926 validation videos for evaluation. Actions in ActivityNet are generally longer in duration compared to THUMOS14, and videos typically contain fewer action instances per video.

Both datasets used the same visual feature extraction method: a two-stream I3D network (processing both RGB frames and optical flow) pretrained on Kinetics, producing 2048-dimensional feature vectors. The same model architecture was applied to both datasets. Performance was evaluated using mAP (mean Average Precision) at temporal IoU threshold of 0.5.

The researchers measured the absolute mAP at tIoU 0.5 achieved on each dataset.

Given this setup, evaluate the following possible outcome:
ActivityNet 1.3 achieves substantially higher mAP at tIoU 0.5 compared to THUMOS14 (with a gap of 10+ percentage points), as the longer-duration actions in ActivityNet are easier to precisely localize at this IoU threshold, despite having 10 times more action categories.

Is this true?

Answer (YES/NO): NO